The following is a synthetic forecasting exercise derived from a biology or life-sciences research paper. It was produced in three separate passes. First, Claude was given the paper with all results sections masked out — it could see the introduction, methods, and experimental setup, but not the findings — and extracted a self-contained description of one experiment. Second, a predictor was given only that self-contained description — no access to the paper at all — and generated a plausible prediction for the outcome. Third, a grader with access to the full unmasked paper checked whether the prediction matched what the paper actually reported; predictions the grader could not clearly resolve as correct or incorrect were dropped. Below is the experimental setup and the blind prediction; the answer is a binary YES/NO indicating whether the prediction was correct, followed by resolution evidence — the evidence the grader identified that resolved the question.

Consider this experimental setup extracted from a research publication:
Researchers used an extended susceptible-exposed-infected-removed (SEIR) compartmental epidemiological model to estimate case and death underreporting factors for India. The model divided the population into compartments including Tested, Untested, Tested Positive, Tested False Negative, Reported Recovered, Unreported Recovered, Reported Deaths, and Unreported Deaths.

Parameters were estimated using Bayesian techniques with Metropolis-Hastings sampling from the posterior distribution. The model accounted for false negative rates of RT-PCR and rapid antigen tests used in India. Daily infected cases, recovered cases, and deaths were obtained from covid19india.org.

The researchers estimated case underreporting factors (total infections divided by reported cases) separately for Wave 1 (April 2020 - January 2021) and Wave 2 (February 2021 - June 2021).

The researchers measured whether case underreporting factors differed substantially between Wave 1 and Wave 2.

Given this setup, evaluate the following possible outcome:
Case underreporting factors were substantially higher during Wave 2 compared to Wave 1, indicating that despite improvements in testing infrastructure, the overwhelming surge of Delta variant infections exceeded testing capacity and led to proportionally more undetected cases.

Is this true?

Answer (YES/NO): NO